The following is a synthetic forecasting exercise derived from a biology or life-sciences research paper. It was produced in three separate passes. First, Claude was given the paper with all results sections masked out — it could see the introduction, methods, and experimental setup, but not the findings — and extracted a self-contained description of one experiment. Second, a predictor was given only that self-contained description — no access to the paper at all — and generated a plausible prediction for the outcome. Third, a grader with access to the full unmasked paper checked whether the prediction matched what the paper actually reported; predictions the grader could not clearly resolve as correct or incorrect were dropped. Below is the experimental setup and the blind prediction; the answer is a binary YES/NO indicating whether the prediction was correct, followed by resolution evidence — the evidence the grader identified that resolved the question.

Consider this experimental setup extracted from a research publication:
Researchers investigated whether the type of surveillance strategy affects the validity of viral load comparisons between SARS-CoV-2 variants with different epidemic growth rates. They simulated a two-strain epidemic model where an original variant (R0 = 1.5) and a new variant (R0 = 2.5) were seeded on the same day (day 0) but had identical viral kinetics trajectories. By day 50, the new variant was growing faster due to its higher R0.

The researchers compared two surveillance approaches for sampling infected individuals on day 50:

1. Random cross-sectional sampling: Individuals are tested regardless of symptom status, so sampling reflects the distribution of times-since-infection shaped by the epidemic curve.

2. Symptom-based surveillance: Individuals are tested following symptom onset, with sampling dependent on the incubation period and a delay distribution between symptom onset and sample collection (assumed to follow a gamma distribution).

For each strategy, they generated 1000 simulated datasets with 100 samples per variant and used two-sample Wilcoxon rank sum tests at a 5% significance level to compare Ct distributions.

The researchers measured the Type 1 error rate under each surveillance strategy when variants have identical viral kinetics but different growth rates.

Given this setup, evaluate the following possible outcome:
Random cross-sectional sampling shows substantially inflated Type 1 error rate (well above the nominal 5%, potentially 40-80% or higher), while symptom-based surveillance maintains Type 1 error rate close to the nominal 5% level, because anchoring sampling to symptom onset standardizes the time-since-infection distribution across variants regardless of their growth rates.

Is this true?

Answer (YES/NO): NO